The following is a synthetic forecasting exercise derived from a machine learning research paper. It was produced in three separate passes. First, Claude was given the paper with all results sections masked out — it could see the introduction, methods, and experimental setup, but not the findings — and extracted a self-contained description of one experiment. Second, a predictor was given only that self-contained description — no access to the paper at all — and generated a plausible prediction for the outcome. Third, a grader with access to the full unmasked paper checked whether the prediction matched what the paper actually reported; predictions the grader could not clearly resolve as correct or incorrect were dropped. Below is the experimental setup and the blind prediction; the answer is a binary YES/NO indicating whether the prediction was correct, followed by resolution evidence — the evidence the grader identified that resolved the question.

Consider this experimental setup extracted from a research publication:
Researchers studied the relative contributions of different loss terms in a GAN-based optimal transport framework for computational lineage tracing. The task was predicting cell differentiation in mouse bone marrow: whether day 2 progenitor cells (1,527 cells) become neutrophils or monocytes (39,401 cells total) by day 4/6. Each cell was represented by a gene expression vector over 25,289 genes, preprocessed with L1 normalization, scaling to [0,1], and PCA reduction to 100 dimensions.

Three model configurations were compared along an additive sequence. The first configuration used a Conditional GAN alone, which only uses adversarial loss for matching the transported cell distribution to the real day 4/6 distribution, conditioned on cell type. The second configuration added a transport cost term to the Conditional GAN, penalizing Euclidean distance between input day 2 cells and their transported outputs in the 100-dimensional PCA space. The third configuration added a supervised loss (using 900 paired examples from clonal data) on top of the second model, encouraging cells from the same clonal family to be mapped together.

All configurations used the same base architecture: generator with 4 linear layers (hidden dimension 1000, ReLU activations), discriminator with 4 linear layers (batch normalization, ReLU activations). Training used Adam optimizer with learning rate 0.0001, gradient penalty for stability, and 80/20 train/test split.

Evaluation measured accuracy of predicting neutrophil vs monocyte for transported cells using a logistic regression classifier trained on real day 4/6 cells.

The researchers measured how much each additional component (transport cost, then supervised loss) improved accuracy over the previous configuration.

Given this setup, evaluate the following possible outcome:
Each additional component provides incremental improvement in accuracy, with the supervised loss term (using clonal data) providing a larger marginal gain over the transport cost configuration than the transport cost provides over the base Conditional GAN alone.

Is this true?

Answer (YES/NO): YES